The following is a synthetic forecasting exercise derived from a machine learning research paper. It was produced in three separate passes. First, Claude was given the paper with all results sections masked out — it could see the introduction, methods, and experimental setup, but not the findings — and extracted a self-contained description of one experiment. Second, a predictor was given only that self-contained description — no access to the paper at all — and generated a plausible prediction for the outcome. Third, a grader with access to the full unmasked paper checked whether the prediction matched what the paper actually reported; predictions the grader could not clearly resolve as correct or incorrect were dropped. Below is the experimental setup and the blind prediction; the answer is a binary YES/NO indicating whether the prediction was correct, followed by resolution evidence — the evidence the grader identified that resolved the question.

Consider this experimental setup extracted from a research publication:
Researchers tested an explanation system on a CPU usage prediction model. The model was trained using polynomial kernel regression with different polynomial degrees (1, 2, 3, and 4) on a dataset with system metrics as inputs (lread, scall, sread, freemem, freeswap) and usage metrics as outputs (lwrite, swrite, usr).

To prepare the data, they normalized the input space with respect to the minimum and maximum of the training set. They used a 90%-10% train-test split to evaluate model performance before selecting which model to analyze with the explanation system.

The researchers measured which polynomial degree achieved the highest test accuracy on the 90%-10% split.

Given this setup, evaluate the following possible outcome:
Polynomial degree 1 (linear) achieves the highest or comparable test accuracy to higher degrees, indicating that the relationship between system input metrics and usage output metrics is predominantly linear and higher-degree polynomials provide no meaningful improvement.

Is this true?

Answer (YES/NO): NO